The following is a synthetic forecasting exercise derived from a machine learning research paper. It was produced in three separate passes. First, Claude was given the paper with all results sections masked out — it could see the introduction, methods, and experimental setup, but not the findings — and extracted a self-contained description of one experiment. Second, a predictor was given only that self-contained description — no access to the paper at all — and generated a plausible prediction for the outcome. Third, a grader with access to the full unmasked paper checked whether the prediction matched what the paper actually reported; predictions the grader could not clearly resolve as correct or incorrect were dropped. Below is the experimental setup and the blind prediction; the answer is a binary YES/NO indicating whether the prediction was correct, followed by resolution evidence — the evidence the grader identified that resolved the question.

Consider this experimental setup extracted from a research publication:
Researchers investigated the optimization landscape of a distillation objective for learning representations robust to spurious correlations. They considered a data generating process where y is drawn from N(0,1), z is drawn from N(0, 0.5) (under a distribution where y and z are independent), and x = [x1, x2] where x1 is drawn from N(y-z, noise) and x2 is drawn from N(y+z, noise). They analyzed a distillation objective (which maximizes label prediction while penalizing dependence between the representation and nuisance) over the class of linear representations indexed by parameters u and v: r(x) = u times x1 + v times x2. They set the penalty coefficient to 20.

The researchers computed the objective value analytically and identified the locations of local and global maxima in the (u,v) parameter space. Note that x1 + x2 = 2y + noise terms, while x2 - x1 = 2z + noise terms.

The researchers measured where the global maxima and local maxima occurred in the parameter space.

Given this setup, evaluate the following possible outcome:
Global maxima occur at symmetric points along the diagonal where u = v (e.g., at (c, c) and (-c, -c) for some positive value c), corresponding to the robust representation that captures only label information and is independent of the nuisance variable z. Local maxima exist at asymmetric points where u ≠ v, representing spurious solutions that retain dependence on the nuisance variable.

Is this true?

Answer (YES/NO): YES